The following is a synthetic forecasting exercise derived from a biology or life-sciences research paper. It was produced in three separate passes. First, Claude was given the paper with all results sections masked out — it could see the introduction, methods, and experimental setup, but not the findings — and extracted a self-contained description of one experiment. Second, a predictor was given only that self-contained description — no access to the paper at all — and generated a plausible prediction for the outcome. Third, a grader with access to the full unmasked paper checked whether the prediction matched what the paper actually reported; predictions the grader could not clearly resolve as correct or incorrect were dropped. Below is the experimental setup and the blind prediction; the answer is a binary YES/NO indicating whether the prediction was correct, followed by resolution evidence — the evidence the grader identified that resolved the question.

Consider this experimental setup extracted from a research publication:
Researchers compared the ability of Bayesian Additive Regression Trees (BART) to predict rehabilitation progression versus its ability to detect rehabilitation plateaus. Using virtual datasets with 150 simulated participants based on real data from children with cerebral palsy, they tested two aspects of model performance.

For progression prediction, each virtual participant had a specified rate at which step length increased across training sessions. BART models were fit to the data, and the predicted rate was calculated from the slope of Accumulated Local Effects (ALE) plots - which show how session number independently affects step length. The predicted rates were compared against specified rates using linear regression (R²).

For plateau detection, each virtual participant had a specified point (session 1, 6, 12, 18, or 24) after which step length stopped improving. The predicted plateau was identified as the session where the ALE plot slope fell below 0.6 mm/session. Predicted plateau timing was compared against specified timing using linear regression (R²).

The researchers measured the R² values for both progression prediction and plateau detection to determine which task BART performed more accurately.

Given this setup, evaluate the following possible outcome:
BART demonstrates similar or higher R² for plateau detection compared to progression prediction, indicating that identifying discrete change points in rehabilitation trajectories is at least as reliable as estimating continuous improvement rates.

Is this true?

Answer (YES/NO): YES